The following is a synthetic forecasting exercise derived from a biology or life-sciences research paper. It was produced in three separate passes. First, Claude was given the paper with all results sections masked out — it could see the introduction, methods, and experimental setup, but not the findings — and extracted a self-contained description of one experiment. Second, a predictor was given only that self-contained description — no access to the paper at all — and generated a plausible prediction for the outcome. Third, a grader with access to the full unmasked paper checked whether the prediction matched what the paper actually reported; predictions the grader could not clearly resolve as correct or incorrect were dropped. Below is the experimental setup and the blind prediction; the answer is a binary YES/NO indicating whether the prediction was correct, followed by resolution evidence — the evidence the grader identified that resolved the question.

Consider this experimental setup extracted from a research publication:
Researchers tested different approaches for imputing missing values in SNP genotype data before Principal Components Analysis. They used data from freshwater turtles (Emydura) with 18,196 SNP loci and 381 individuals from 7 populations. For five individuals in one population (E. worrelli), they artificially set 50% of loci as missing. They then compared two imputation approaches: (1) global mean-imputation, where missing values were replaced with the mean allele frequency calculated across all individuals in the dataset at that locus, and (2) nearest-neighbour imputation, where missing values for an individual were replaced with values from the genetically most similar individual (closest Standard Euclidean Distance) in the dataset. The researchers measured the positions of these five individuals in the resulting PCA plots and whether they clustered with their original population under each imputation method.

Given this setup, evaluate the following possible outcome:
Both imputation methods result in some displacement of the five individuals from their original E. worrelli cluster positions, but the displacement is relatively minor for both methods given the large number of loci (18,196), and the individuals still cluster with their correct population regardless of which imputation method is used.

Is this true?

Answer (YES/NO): NO